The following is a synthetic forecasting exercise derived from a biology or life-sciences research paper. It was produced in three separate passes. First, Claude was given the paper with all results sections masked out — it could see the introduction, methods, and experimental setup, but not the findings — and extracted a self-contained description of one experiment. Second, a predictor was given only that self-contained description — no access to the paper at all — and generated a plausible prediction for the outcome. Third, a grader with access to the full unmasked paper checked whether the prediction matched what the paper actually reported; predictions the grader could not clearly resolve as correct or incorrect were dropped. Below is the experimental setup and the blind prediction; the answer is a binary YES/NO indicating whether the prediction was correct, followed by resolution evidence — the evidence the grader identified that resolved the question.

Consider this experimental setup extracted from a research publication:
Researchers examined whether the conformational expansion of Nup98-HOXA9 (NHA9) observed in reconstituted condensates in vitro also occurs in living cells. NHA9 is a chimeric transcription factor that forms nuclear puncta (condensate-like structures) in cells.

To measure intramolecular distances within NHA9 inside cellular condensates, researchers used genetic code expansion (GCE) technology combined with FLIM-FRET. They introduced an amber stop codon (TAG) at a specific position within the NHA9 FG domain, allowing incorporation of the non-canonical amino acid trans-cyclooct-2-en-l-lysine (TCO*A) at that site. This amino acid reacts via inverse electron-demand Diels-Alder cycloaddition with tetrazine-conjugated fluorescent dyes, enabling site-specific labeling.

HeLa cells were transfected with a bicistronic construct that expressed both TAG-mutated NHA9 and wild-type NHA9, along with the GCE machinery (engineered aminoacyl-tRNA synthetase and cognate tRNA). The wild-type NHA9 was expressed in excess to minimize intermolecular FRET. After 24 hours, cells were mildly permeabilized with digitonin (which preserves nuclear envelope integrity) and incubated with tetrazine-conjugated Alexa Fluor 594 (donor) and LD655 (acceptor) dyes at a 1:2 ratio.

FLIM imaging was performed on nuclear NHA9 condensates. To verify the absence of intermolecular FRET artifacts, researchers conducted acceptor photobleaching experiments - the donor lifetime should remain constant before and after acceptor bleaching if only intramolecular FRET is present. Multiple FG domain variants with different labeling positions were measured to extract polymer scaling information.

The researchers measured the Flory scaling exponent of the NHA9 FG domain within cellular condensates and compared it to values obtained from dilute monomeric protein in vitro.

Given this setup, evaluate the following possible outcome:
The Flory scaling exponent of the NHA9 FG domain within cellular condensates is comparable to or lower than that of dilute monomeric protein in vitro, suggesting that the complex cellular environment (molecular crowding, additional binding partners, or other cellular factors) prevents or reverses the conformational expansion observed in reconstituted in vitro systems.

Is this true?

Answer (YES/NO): NO